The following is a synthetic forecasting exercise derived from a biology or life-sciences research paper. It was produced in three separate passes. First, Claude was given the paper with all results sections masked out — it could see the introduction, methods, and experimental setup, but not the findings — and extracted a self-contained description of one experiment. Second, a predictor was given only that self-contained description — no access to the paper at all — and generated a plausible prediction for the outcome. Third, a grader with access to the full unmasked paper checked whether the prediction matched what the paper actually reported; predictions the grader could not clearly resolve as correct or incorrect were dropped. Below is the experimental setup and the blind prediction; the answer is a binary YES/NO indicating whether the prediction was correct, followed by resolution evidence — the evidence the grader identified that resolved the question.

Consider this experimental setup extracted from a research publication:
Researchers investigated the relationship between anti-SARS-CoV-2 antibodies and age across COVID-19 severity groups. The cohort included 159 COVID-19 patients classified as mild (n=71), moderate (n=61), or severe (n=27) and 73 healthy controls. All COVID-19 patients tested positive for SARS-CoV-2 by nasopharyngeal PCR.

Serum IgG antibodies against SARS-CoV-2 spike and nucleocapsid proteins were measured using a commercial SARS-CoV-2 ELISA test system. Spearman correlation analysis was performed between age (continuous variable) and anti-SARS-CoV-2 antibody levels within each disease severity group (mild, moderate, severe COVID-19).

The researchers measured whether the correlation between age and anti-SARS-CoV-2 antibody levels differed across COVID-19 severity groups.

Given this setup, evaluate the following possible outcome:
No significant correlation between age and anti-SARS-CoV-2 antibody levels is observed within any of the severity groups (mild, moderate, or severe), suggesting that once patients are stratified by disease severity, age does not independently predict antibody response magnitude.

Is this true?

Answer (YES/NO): YES